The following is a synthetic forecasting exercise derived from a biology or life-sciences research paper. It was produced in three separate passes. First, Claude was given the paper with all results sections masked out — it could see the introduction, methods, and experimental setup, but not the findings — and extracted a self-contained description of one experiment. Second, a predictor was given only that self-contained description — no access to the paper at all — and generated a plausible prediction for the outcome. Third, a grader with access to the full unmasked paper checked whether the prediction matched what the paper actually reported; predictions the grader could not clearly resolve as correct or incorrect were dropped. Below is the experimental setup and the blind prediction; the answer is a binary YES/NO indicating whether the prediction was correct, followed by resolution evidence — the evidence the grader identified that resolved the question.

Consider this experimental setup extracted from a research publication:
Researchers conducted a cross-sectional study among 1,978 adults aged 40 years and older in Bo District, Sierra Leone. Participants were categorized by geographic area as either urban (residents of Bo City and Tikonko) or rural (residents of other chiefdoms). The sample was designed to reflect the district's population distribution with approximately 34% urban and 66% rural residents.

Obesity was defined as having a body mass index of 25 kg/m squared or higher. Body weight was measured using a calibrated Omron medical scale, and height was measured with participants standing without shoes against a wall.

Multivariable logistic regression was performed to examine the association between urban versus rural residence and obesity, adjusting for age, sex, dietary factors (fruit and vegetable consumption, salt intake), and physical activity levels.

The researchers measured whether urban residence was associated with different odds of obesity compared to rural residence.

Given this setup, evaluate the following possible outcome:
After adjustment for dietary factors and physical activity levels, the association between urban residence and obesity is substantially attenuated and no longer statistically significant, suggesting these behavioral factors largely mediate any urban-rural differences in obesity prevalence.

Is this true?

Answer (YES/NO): NO